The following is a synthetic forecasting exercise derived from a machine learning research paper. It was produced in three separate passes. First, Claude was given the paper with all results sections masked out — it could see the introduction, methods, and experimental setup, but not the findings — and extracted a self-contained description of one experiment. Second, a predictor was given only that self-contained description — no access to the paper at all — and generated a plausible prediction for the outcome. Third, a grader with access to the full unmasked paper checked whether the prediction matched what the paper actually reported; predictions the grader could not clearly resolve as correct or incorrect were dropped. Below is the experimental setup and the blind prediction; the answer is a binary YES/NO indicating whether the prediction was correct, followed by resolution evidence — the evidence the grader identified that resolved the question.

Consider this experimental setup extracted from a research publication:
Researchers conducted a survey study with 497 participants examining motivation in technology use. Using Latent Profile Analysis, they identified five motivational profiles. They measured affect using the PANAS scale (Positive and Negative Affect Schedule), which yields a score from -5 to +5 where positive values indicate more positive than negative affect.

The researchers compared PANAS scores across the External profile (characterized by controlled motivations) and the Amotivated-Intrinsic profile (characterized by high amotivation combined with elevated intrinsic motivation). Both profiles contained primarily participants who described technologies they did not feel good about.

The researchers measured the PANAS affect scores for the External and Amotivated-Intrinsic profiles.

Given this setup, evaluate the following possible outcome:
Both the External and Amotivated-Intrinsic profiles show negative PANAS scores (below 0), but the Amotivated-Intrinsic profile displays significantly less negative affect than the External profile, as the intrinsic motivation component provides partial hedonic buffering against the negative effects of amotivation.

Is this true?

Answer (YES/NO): NO